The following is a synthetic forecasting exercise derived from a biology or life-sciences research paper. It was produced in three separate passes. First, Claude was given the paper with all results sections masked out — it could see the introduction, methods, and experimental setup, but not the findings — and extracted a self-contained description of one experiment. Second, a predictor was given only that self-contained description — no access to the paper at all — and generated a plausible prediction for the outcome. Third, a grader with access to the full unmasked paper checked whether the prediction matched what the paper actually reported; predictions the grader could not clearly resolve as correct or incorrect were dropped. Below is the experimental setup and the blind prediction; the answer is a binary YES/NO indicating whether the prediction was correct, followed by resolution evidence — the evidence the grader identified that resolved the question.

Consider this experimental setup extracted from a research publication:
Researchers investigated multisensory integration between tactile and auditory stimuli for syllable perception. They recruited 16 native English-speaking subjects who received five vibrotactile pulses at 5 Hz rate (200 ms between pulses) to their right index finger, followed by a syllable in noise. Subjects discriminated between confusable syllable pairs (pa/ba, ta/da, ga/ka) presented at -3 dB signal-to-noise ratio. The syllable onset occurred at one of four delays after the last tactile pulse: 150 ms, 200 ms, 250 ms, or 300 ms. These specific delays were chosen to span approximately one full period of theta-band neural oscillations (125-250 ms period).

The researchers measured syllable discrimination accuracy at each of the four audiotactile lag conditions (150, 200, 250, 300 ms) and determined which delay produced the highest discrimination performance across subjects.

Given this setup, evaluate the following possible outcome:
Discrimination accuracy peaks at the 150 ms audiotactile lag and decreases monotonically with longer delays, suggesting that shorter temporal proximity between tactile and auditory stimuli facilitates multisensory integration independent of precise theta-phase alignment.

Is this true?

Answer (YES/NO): NO